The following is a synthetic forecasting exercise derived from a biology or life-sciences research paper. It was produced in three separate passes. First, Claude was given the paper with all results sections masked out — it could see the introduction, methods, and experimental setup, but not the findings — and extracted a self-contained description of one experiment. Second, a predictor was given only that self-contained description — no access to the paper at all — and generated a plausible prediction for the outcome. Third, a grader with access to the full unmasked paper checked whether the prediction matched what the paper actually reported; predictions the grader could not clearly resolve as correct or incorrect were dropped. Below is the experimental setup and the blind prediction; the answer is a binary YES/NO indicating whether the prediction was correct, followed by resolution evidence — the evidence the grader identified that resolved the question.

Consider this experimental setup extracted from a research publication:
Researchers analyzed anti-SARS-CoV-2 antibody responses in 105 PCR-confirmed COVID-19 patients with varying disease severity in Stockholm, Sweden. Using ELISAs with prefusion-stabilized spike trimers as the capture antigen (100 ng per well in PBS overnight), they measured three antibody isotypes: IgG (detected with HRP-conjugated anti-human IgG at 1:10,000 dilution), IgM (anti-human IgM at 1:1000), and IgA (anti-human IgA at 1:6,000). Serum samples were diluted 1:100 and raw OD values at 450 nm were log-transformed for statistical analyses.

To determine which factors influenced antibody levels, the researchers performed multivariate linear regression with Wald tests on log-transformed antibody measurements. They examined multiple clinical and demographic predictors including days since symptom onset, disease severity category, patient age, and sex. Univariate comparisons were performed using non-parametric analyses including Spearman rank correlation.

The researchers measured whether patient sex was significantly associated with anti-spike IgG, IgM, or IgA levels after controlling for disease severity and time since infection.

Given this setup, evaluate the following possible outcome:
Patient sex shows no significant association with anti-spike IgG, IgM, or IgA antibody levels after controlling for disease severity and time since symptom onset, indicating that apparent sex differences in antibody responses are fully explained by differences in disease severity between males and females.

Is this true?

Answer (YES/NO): NO